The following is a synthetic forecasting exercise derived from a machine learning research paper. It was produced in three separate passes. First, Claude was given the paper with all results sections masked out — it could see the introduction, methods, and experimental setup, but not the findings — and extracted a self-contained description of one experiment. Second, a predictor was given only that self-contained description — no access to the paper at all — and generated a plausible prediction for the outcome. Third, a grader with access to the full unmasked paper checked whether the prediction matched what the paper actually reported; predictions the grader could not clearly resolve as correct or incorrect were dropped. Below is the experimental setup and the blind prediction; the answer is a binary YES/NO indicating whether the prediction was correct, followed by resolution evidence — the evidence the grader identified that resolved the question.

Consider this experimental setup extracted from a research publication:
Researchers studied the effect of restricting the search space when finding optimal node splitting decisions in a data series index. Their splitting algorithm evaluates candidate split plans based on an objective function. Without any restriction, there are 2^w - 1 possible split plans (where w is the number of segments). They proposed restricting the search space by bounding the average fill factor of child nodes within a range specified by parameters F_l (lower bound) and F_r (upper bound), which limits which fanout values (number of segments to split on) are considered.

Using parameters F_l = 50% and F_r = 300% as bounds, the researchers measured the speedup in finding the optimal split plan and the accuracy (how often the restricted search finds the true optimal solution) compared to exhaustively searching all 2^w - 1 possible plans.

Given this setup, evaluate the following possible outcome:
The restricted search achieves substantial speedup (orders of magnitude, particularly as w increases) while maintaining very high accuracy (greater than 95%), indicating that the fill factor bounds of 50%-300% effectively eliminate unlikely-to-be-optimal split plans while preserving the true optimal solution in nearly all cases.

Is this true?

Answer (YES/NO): NO